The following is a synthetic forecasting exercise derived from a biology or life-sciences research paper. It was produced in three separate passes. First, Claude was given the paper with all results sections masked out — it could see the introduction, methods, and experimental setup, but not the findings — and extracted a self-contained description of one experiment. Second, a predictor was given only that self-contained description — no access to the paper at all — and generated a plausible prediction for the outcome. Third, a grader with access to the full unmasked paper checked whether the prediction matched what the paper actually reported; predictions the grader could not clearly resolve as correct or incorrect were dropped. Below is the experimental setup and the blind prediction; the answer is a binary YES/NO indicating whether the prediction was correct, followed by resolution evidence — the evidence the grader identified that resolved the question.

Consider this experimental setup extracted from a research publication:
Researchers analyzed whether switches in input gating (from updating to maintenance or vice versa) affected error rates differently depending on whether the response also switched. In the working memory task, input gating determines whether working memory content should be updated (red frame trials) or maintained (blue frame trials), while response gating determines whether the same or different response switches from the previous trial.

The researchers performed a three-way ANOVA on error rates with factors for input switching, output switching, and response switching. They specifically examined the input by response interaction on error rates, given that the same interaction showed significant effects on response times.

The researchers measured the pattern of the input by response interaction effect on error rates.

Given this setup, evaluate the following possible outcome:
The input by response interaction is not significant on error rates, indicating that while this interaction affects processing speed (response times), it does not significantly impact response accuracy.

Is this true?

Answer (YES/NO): NO